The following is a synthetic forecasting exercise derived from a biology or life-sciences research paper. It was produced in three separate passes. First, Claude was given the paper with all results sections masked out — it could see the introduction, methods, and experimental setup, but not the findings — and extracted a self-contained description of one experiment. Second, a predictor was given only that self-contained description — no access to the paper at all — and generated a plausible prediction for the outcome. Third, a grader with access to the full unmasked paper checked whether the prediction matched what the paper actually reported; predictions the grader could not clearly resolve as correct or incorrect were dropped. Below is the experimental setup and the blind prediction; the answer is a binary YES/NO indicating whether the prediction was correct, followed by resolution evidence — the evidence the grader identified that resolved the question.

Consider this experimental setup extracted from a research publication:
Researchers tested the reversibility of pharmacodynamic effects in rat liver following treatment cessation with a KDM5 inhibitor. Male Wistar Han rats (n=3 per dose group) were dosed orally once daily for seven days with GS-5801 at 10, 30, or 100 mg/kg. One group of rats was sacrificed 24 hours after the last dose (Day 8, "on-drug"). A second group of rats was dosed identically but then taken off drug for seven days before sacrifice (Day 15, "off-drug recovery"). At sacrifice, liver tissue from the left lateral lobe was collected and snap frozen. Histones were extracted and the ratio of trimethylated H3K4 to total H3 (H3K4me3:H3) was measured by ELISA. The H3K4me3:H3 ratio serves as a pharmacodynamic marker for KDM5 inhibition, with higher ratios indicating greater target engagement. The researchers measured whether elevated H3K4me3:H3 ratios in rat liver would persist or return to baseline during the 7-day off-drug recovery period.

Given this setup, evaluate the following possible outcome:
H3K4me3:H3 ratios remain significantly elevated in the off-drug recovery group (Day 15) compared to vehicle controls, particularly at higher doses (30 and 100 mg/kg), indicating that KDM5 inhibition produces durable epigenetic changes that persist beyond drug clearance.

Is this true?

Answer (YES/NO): NO